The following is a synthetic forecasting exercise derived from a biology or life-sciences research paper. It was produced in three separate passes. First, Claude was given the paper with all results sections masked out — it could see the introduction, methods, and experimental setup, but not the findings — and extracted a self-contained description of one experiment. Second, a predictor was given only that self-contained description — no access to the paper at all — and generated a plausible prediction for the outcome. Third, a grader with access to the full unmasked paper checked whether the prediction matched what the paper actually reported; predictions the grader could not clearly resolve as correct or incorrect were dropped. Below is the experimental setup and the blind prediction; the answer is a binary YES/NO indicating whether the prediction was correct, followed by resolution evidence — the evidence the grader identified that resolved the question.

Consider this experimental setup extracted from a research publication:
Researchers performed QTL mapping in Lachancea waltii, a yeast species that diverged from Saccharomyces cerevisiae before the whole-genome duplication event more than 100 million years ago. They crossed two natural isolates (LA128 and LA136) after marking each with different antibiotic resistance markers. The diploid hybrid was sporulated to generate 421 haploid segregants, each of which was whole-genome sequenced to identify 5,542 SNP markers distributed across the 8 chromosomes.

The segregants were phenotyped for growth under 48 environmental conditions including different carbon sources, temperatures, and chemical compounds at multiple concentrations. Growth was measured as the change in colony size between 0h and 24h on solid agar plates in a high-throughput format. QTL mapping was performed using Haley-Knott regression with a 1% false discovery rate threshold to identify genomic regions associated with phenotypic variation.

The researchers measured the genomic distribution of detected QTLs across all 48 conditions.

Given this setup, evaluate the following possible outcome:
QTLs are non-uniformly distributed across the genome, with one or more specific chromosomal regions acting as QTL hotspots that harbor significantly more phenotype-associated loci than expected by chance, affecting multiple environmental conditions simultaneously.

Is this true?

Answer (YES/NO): YES